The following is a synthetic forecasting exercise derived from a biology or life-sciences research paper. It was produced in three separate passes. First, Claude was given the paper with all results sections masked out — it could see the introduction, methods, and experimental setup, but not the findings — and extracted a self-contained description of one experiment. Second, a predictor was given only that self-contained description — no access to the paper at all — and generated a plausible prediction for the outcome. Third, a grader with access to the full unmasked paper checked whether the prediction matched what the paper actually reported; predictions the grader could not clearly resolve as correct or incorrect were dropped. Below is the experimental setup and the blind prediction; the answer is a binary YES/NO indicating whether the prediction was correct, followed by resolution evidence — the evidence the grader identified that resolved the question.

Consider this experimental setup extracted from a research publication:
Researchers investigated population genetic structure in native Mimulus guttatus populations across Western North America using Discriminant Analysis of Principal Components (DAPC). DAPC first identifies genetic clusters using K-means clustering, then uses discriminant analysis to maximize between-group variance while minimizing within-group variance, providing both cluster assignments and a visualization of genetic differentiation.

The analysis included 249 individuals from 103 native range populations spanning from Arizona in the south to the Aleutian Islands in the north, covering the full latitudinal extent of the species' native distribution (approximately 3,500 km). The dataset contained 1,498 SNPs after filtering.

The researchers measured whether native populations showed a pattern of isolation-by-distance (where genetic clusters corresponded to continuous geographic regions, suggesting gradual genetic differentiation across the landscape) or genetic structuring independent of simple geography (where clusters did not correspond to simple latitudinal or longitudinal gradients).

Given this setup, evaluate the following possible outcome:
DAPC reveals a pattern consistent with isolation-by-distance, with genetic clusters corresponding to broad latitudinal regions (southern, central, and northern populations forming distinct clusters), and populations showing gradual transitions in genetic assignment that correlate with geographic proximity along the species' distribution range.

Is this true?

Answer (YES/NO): NO